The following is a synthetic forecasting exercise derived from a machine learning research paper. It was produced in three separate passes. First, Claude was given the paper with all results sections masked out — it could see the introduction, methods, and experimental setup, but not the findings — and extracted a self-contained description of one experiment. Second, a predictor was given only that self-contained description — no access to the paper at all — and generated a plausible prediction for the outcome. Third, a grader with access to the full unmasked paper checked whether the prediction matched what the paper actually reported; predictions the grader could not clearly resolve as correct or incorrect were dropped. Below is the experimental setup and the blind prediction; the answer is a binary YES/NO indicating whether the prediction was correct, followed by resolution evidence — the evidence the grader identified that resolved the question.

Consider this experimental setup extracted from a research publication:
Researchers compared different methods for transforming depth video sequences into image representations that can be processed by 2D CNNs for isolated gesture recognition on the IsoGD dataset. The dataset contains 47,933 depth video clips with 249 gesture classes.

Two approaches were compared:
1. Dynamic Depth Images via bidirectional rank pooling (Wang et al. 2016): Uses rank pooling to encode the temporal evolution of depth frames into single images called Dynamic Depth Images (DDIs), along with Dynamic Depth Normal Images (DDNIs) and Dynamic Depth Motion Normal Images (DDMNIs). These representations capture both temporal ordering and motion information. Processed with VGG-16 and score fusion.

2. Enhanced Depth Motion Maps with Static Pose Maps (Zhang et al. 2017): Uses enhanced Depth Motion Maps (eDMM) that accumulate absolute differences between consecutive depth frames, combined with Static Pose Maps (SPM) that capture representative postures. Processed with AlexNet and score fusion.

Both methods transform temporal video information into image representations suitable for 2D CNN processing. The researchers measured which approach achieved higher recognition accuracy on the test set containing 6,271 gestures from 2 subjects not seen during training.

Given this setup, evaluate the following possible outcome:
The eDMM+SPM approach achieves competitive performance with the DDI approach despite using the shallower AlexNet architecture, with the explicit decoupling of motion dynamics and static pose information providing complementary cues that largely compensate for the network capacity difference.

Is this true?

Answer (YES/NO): NO